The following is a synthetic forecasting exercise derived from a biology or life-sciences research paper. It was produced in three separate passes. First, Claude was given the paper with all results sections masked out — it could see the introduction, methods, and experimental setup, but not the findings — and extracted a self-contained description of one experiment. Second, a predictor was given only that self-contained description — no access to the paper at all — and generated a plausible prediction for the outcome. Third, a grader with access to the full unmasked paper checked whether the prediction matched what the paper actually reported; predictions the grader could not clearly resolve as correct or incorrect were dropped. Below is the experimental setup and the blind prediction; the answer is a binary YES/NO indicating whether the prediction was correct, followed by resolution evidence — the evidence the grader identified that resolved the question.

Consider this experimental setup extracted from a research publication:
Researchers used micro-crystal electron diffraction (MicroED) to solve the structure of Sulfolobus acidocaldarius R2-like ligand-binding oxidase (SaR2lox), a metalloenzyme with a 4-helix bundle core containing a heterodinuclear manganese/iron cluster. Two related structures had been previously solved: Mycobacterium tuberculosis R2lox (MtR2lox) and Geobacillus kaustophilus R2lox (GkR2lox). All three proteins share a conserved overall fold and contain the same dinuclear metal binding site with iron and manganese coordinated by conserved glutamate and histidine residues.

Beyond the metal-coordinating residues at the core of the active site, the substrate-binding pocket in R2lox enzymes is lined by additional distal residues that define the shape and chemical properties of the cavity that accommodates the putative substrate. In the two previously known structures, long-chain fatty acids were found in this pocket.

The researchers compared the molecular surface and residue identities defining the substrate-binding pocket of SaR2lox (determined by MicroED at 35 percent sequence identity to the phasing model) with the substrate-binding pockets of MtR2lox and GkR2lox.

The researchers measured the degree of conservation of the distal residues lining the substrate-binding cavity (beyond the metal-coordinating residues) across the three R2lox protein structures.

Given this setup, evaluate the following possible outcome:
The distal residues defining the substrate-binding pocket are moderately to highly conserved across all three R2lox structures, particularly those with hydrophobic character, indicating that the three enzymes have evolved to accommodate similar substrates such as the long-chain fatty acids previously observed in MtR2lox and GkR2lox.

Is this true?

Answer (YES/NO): NO